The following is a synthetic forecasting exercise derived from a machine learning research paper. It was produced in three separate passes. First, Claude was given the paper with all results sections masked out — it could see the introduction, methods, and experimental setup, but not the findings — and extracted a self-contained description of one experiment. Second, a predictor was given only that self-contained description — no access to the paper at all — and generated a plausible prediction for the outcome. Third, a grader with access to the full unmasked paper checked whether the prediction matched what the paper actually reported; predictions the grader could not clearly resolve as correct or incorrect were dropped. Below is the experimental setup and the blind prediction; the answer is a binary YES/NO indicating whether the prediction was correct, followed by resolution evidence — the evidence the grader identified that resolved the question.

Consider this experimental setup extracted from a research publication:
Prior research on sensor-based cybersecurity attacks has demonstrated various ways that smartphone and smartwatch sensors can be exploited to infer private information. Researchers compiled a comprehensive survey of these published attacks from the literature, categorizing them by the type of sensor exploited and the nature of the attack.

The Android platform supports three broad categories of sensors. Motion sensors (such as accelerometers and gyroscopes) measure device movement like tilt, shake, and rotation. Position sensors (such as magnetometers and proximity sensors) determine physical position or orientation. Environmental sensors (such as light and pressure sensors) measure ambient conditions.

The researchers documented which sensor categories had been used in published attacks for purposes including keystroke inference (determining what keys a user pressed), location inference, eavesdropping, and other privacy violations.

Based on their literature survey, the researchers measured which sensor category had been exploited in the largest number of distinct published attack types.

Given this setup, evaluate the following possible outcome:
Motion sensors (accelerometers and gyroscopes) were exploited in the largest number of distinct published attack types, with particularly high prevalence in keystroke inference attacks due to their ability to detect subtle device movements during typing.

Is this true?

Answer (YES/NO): YES